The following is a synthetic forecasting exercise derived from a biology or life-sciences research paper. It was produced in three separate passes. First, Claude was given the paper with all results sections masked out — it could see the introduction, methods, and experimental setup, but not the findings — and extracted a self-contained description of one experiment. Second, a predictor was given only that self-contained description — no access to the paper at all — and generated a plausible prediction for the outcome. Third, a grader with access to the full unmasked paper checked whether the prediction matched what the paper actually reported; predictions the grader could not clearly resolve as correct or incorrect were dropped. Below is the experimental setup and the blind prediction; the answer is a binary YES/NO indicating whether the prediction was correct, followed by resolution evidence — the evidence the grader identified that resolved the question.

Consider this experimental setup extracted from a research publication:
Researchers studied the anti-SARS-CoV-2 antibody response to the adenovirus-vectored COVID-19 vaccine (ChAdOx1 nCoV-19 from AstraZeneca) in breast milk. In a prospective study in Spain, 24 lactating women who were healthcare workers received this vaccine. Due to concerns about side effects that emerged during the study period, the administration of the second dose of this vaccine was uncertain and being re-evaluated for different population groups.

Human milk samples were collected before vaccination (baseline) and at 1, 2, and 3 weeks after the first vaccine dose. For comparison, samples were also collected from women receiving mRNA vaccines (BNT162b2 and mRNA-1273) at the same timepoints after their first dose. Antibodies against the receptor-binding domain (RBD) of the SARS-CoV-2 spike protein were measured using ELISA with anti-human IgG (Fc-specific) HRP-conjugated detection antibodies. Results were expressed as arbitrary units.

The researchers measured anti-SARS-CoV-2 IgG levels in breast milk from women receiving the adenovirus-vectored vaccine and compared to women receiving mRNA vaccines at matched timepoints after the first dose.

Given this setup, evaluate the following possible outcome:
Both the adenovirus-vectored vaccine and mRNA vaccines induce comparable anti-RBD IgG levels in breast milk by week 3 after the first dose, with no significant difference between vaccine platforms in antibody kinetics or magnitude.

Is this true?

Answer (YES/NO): NO